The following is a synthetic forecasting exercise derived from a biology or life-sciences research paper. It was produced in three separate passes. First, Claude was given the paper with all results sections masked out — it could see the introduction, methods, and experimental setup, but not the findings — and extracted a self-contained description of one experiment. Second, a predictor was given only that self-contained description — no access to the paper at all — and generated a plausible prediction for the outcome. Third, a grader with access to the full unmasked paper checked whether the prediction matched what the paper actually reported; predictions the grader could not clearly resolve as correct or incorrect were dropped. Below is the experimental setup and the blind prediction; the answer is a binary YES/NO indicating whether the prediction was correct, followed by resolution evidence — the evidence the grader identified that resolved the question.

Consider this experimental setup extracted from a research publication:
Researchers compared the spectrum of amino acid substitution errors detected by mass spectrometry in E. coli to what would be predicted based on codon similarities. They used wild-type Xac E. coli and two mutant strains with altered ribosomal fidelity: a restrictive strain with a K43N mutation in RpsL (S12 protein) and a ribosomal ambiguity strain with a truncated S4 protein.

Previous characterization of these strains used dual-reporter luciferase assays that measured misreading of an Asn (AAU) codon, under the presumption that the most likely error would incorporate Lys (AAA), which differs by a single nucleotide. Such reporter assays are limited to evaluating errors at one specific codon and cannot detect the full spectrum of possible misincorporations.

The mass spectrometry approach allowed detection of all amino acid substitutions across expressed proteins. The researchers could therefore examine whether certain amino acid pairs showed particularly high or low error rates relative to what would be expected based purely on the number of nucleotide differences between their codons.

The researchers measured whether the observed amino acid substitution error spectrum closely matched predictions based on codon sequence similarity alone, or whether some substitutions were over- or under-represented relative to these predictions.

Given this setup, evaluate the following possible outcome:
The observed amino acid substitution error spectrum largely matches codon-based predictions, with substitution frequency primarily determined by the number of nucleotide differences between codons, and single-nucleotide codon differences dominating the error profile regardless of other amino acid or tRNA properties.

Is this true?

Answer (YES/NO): NO